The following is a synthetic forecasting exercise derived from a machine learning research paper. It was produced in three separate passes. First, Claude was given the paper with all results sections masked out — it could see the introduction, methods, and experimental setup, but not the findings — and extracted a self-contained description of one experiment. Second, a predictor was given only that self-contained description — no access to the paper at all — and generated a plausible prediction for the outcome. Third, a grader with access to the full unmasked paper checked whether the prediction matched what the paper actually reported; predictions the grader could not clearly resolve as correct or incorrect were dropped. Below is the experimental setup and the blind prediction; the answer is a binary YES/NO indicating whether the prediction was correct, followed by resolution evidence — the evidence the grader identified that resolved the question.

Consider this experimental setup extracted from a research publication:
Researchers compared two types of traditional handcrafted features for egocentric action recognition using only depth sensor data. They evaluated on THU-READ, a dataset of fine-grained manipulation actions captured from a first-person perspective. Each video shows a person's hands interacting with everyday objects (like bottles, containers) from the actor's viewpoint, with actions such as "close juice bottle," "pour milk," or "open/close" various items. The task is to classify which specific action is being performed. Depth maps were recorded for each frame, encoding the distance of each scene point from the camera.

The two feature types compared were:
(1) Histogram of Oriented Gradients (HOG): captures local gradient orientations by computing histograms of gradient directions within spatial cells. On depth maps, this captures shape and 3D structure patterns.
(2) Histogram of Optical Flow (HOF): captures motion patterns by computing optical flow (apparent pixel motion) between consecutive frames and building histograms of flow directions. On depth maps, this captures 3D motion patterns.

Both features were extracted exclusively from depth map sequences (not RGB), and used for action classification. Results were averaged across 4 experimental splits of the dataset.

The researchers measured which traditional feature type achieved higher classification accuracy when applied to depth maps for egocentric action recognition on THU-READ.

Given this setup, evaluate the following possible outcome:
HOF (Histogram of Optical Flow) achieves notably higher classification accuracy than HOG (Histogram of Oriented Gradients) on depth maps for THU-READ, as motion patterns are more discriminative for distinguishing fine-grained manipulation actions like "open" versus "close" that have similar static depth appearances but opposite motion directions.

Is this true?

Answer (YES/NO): NO